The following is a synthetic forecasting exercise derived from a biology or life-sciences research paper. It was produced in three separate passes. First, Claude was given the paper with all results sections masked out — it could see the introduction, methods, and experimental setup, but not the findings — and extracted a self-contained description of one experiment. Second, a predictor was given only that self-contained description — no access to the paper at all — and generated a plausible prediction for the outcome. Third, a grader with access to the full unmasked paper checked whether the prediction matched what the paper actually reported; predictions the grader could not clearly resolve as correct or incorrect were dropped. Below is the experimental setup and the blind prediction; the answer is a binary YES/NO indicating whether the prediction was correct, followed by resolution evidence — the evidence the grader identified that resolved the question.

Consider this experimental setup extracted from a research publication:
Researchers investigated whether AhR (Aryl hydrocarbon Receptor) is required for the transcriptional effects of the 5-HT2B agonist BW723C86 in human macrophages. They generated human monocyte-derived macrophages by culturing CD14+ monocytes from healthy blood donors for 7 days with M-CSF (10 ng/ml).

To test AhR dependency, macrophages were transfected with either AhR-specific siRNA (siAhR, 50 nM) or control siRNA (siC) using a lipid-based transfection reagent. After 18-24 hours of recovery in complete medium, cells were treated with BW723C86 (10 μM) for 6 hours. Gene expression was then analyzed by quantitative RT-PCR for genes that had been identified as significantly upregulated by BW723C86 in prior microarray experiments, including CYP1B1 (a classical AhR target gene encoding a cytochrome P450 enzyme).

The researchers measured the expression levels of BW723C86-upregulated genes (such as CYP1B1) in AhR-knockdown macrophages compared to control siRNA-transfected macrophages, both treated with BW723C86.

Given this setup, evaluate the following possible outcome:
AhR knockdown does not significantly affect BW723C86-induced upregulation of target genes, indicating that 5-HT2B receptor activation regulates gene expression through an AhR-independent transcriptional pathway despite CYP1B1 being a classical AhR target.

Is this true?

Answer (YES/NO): NO